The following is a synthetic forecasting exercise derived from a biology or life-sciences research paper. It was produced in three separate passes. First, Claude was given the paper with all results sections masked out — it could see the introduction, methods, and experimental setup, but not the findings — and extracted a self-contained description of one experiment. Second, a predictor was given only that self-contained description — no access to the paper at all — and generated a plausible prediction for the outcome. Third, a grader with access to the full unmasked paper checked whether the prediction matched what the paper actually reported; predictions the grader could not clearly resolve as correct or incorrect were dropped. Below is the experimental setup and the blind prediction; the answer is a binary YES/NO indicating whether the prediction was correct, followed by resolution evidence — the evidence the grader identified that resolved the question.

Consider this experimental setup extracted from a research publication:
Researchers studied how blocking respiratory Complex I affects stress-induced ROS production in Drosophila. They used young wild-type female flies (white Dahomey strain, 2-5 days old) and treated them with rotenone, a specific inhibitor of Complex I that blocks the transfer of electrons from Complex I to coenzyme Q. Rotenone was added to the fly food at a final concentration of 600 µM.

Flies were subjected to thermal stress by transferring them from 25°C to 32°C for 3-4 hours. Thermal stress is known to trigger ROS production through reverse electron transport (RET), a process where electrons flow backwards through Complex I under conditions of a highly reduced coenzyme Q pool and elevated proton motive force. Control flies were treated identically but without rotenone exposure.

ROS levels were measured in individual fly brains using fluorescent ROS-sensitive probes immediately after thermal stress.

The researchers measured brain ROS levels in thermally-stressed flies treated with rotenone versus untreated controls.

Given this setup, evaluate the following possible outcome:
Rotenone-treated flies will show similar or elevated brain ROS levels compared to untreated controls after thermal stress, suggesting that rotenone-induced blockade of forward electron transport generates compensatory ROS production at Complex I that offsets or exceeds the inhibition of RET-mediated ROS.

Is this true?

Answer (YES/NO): YES